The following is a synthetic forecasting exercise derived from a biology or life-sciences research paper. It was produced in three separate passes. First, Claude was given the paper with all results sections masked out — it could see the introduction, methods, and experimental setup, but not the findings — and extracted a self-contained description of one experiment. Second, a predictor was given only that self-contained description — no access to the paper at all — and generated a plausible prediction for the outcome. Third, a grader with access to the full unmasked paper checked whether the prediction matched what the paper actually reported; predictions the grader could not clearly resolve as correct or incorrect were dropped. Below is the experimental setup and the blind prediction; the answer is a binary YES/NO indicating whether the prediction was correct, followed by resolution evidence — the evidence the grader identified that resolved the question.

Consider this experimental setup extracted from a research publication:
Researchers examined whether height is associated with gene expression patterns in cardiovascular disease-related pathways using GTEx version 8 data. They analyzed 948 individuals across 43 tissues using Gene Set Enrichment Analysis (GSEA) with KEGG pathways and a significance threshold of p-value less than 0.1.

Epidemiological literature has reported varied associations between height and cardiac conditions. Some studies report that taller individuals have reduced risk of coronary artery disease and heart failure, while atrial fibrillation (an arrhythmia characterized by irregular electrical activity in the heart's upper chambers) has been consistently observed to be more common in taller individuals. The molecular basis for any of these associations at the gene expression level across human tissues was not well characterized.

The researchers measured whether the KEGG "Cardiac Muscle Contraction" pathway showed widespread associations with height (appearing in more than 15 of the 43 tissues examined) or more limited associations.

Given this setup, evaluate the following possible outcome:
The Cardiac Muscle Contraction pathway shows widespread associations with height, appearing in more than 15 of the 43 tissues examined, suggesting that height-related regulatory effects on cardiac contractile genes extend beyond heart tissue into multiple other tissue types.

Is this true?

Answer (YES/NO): YES